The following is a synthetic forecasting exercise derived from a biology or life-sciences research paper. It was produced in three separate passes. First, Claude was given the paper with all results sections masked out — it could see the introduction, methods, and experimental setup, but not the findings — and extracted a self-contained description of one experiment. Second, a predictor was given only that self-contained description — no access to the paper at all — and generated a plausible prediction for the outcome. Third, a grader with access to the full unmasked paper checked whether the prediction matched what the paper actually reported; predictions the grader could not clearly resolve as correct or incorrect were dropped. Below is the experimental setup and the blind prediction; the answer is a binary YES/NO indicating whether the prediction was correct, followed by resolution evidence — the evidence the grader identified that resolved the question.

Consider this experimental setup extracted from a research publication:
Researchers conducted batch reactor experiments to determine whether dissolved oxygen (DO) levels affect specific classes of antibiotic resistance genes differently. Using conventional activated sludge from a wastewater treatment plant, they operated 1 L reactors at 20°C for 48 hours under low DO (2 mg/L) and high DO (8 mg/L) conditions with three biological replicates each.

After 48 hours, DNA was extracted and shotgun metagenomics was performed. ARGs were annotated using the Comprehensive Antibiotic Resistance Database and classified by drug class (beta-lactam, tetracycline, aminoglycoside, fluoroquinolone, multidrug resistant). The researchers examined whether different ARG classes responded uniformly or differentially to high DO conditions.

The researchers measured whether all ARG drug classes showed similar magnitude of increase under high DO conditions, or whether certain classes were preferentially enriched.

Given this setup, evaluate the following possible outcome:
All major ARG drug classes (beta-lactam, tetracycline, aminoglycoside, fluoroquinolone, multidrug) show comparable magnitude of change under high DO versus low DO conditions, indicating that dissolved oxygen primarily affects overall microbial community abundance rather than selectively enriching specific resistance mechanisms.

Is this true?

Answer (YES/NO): NO